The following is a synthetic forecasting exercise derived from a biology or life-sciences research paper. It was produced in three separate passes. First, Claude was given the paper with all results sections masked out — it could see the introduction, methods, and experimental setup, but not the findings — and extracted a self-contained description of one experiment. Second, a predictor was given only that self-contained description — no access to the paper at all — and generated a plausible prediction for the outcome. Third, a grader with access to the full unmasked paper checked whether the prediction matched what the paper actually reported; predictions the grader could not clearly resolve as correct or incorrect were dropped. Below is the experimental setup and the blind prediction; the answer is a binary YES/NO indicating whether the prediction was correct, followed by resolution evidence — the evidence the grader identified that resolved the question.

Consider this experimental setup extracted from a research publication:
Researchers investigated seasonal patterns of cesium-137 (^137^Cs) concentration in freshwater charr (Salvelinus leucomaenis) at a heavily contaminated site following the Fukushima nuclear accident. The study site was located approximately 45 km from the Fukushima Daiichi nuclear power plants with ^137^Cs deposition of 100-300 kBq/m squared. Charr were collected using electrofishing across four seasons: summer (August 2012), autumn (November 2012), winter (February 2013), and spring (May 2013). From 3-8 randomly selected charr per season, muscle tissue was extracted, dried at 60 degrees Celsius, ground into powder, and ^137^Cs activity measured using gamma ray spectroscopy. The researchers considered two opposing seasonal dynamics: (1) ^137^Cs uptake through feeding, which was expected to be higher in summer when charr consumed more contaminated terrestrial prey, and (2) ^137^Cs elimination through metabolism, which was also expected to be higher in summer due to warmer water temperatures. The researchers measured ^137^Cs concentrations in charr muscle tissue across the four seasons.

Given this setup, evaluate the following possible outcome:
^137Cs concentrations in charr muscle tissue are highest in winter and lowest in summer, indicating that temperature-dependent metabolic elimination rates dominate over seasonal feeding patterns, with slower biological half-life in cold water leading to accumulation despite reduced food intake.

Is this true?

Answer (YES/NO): NO